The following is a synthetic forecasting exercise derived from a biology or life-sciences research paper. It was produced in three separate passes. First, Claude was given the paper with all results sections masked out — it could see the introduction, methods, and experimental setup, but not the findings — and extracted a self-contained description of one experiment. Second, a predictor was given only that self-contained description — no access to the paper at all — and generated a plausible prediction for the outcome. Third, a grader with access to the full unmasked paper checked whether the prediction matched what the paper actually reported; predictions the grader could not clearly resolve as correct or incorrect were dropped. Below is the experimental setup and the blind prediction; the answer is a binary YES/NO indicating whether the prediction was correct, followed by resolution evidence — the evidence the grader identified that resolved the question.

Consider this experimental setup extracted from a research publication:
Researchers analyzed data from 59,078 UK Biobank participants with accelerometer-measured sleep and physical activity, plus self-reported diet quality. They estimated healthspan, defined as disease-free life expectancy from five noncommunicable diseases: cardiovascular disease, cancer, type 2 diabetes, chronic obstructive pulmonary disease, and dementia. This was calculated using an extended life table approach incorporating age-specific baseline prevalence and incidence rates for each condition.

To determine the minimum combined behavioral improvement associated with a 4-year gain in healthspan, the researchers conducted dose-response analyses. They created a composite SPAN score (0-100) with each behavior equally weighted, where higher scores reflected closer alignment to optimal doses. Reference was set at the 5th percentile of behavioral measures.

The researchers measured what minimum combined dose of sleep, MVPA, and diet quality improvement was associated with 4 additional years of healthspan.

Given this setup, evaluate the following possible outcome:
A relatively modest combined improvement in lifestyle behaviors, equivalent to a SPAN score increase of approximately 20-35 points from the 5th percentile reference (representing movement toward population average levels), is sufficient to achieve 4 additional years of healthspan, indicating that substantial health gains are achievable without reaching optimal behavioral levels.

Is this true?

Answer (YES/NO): NO